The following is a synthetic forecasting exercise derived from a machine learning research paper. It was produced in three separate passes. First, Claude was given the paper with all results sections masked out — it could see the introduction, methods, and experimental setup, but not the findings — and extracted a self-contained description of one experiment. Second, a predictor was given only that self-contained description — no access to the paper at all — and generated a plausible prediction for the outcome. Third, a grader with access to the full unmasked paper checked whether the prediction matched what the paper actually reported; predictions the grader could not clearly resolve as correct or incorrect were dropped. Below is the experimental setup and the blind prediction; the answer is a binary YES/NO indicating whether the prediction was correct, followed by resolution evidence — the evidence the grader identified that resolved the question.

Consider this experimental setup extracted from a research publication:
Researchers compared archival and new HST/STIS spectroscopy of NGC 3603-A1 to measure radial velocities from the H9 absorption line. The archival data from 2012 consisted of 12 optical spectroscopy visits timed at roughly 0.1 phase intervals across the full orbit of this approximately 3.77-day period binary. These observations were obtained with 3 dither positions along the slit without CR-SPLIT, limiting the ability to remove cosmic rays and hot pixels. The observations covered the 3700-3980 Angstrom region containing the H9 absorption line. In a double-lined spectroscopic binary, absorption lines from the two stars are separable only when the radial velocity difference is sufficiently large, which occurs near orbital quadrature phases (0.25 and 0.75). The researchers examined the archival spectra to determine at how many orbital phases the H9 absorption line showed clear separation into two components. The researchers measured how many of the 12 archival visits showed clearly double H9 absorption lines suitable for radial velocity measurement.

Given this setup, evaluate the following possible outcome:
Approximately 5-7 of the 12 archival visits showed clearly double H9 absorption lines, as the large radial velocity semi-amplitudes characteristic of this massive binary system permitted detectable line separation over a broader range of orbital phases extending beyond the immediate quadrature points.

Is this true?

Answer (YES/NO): NO